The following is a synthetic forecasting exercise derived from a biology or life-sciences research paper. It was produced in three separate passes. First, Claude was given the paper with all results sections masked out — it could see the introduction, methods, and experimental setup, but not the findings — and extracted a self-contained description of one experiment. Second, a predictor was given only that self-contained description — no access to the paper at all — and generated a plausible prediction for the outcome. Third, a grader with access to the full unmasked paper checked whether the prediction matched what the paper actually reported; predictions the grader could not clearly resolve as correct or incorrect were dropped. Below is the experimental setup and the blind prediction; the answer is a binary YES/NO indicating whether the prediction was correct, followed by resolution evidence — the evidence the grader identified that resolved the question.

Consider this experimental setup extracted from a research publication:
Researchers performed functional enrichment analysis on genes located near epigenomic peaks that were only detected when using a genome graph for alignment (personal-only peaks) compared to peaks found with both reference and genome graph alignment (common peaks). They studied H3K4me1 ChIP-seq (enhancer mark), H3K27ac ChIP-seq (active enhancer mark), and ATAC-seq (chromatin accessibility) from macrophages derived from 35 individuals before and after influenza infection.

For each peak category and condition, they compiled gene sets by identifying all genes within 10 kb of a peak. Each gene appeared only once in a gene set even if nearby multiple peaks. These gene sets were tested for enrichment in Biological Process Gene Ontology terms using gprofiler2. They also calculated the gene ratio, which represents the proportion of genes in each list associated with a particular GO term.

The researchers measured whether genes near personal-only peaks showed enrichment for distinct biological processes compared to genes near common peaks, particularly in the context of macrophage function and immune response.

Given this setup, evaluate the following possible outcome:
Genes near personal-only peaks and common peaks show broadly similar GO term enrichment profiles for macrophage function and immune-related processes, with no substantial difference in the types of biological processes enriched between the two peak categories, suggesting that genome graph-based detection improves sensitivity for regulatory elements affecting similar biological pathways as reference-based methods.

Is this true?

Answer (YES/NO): YES